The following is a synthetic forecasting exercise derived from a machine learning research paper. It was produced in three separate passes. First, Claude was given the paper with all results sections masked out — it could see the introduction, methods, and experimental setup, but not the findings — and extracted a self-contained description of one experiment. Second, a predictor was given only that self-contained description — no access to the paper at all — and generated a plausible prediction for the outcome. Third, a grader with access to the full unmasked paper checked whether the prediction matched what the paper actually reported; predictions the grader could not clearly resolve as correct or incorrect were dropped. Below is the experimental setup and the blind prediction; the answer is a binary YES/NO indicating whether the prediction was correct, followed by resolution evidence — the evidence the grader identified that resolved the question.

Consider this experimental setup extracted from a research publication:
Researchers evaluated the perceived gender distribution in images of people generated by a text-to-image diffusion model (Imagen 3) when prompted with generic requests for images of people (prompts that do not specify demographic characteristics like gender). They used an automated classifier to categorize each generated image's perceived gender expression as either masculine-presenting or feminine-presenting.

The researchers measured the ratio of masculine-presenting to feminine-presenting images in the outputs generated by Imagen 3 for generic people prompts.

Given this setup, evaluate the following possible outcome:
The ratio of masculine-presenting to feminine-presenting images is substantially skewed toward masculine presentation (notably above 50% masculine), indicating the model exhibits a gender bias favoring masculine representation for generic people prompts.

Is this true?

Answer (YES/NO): YES